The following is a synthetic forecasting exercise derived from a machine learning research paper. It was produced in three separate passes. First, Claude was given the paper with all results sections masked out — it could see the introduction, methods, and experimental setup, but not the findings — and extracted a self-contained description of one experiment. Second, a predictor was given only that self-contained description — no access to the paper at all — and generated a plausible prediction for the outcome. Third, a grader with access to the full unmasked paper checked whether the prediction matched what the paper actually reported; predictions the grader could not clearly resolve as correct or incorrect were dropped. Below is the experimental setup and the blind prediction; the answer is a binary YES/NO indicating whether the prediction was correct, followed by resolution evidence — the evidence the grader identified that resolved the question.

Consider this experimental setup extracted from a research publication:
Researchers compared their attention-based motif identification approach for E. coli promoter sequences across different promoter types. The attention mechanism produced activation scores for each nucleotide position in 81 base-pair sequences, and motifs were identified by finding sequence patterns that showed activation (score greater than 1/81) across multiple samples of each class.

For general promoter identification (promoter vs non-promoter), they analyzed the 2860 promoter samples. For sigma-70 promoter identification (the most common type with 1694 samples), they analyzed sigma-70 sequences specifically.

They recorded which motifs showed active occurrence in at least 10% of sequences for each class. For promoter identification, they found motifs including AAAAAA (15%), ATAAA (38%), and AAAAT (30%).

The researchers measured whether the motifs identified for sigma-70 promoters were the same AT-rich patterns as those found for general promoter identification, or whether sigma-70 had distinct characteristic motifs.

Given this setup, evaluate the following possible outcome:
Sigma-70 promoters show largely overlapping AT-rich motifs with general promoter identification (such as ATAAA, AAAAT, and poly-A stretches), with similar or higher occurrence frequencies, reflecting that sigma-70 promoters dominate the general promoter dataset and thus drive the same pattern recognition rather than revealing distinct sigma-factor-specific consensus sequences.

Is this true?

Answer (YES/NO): NO